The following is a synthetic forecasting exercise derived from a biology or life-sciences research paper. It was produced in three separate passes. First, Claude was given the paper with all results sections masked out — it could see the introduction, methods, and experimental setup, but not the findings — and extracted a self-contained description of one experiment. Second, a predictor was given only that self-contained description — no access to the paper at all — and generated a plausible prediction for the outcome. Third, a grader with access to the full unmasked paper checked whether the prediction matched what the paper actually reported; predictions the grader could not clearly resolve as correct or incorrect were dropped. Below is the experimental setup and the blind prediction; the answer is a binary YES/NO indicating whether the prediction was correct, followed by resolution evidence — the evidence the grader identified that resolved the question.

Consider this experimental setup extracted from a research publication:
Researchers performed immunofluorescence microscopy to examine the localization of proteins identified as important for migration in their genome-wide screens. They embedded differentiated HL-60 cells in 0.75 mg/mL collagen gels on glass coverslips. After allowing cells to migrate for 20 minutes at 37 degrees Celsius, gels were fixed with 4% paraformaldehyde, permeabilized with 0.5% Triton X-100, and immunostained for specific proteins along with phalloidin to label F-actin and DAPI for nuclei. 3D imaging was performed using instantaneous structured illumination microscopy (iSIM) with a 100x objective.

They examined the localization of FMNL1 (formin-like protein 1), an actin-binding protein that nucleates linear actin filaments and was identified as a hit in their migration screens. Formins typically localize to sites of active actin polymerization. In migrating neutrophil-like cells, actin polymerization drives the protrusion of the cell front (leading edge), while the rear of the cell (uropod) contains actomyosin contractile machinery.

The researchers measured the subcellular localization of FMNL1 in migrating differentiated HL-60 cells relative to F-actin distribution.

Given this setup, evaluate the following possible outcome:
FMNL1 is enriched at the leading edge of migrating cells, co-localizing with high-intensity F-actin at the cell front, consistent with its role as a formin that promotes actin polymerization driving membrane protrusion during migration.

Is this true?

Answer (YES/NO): NO